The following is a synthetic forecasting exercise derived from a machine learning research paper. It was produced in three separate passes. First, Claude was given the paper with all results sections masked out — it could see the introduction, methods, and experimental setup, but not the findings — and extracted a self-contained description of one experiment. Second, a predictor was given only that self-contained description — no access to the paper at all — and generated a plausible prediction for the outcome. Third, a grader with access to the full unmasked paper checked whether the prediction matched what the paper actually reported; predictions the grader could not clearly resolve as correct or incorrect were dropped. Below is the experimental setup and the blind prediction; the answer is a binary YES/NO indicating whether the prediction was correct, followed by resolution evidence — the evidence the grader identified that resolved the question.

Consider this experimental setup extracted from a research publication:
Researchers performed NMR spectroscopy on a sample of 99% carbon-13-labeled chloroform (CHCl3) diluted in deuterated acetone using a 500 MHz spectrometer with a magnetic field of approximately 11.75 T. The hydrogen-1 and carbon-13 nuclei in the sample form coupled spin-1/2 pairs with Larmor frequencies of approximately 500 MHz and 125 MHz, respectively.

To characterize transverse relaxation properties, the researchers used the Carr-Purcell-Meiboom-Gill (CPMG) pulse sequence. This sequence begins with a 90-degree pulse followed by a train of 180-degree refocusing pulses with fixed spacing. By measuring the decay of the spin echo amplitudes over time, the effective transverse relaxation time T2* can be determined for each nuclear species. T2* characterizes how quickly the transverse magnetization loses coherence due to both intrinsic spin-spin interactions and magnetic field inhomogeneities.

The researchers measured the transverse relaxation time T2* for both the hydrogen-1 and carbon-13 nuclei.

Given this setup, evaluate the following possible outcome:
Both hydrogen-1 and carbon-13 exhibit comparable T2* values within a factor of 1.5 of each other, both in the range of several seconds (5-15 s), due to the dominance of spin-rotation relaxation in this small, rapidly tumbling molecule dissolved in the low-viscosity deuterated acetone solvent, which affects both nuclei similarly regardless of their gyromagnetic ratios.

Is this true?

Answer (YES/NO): NO